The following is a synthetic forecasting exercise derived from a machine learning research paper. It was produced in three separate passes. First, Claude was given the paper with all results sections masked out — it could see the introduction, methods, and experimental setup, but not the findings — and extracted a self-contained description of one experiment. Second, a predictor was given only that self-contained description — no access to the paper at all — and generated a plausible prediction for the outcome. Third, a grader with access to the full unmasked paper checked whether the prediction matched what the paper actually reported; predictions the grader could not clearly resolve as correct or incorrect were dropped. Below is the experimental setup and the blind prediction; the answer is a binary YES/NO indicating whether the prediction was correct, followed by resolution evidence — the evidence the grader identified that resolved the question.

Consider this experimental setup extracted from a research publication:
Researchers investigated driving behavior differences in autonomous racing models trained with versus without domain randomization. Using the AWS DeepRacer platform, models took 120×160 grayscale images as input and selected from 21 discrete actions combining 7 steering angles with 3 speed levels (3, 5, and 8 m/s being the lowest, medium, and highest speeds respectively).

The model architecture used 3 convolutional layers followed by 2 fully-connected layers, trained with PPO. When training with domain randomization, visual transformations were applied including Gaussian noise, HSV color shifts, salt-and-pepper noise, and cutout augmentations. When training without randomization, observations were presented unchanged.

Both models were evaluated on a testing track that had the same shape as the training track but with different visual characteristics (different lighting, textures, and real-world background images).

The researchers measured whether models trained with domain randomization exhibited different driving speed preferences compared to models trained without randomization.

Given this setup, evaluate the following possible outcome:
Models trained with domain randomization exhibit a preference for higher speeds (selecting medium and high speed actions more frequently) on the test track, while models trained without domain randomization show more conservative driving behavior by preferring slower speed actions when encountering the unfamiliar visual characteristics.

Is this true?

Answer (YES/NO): NO